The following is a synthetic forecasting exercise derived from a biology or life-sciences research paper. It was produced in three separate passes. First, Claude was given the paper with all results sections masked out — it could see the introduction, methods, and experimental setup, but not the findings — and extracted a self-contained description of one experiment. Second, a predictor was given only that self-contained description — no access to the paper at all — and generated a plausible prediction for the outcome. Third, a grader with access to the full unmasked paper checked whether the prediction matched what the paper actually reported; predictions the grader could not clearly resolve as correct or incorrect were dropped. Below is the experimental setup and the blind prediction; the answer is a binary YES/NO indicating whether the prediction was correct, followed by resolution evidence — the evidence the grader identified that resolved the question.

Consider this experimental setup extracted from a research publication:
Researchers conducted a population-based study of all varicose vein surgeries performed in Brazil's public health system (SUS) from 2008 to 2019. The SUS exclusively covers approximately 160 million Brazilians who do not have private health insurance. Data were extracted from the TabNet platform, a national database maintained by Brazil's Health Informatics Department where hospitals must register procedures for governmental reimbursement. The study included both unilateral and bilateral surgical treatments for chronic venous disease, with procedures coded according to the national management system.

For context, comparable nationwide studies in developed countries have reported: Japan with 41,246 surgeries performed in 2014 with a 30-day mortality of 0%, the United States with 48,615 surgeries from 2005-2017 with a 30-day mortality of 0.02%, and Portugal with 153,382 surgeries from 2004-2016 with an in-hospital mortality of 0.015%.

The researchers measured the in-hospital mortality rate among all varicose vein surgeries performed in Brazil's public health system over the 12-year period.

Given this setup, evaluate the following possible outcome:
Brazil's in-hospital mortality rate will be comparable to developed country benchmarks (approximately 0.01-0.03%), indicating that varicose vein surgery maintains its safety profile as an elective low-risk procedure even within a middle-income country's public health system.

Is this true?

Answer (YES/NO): NO